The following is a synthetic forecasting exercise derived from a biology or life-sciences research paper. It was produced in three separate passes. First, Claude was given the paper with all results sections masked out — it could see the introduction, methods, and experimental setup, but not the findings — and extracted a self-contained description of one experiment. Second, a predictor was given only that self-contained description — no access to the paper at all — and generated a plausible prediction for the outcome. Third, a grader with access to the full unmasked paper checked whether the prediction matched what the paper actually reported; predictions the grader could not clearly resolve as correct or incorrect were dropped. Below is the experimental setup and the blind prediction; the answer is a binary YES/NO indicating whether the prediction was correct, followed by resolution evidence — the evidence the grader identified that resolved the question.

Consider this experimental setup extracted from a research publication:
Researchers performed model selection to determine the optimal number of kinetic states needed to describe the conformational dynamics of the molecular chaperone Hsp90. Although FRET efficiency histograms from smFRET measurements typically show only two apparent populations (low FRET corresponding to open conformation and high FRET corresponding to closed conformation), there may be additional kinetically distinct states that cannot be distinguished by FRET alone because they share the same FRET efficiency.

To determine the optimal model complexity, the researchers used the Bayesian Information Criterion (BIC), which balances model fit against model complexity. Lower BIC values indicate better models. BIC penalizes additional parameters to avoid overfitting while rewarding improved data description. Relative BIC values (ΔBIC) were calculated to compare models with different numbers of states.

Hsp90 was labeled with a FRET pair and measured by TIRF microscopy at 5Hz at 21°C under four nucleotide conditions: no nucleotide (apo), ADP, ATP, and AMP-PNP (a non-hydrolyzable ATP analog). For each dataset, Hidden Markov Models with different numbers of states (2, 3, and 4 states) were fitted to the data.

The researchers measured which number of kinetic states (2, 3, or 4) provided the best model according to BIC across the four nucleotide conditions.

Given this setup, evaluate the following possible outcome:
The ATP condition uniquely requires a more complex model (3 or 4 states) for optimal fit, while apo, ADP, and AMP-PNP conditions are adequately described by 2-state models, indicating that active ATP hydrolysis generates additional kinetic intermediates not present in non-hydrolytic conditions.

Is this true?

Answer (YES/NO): NO